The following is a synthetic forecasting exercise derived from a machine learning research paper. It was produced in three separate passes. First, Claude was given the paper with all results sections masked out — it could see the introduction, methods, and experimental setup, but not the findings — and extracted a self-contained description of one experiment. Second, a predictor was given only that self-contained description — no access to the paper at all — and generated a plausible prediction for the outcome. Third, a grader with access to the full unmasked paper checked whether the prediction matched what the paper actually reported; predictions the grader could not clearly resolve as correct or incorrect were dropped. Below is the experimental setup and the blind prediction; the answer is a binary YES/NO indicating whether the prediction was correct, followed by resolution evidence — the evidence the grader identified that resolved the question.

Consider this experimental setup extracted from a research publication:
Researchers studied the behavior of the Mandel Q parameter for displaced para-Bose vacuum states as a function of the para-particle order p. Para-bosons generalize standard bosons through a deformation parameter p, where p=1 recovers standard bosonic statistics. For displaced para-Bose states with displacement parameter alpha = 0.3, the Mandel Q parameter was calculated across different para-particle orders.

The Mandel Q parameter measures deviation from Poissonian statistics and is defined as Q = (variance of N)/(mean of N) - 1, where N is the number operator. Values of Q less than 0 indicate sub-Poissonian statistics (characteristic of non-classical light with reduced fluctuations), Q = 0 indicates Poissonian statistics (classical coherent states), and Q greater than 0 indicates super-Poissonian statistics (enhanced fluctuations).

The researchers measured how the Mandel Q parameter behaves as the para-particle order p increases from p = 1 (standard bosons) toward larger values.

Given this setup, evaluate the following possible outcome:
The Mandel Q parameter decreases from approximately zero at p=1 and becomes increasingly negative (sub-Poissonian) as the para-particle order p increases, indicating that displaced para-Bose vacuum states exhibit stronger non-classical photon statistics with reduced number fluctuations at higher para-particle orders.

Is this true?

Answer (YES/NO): NO